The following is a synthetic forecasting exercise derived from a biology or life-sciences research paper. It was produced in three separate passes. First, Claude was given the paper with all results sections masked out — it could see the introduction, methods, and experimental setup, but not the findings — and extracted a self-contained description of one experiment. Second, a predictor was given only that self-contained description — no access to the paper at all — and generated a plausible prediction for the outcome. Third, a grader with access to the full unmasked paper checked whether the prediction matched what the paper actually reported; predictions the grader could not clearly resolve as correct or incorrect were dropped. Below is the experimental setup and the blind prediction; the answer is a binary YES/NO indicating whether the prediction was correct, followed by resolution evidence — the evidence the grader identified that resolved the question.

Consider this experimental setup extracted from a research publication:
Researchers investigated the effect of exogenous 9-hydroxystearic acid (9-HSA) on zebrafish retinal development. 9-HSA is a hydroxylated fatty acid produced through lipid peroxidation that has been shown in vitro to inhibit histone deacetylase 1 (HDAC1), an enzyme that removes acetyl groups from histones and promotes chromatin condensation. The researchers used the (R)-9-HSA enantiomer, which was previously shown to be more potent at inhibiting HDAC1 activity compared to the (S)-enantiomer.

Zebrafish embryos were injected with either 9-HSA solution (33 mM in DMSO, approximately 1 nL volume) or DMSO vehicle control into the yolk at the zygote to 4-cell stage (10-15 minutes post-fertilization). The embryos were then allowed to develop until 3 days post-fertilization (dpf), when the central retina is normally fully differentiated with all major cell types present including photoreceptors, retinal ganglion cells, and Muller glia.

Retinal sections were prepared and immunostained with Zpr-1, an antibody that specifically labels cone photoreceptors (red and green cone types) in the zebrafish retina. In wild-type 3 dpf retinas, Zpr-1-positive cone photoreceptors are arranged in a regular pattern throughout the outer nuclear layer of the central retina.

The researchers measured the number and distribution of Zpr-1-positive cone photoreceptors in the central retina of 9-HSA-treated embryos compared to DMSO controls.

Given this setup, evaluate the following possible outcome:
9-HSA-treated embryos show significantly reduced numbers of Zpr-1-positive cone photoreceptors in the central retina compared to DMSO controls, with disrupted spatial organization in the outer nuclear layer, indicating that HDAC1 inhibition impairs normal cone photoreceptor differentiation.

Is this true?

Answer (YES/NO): YES